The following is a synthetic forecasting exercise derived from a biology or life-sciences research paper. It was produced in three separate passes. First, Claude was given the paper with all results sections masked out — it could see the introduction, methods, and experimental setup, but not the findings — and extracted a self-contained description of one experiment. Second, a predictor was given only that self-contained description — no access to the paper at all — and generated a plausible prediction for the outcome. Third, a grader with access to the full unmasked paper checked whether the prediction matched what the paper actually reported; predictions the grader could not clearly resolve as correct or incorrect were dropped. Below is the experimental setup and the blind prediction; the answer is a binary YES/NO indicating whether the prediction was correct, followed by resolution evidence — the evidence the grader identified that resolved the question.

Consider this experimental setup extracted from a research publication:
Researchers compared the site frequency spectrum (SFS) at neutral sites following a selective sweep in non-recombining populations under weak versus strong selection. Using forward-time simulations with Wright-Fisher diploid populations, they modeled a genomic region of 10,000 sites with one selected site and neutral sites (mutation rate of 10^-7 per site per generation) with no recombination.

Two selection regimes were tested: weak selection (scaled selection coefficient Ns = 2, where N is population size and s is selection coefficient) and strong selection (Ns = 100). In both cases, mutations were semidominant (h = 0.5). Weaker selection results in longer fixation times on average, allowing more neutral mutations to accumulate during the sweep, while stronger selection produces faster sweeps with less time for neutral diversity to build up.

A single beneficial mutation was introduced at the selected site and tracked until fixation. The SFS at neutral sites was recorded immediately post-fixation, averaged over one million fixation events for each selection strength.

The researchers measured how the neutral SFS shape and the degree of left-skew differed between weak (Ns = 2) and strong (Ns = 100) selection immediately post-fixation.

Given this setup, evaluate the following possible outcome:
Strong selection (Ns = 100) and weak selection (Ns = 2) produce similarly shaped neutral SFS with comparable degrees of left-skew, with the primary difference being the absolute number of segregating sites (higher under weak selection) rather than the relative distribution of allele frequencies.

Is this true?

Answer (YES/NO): NO